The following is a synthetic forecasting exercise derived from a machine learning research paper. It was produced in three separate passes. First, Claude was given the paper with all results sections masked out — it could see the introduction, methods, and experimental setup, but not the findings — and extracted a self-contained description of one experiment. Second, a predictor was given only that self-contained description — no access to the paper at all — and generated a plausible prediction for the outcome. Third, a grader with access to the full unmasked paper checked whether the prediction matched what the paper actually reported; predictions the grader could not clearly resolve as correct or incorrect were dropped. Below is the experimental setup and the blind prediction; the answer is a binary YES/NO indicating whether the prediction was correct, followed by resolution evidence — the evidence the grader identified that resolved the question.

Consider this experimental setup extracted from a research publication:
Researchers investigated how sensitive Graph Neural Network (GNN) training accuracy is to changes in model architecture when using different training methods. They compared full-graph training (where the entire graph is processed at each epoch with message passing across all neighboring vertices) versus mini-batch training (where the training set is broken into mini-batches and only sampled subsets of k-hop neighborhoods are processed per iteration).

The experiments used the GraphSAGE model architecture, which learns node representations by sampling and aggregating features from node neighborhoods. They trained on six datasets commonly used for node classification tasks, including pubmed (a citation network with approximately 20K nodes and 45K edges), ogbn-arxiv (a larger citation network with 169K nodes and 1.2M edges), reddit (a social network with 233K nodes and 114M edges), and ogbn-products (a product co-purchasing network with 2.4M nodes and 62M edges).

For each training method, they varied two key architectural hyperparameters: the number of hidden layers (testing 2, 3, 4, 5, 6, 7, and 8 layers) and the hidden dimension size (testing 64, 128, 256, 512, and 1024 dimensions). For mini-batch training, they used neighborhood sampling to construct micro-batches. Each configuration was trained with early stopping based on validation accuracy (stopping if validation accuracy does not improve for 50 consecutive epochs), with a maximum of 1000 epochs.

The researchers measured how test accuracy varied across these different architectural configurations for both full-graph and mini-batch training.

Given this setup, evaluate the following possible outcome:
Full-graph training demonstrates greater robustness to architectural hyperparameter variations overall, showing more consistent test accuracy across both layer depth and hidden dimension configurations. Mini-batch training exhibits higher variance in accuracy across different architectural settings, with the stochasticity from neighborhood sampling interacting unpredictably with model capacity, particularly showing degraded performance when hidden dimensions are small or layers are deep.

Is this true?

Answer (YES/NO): NO